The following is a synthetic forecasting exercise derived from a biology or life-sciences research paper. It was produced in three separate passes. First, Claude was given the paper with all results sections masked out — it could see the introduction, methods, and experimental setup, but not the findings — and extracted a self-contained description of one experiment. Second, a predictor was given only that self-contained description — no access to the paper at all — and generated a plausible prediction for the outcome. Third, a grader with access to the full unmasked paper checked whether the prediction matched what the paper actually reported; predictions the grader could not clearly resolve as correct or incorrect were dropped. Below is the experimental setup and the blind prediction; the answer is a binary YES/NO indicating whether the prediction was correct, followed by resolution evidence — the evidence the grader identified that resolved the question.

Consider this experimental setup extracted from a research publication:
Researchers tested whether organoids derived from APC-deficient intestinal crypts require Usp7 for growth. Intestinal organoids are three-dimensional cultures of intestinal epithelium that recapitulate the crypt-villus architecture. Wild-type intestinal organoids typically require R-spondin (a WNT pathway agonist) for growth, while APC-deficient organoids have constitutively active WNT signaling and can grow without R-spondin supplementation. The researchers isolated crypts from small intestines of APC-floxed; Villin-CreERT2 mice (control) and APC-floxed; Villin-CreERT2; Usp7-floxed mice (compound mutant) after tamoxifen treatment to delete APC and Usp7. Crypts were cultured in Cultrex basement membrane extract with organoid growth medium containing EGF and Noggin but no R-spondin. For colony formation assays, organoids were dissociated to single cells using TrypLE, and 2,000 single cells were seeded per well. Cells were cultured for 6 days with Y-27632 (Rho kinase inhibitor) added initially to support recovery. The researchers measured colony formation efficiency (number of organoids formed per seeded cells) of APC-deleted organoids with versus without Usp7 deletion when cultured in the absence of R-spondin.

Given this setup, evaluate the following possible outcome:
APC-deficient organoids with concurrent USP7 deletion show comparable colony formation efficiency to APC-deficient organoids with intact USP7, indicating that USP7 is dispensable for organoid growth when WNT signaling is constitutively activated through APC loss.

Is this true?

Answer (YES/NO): NO